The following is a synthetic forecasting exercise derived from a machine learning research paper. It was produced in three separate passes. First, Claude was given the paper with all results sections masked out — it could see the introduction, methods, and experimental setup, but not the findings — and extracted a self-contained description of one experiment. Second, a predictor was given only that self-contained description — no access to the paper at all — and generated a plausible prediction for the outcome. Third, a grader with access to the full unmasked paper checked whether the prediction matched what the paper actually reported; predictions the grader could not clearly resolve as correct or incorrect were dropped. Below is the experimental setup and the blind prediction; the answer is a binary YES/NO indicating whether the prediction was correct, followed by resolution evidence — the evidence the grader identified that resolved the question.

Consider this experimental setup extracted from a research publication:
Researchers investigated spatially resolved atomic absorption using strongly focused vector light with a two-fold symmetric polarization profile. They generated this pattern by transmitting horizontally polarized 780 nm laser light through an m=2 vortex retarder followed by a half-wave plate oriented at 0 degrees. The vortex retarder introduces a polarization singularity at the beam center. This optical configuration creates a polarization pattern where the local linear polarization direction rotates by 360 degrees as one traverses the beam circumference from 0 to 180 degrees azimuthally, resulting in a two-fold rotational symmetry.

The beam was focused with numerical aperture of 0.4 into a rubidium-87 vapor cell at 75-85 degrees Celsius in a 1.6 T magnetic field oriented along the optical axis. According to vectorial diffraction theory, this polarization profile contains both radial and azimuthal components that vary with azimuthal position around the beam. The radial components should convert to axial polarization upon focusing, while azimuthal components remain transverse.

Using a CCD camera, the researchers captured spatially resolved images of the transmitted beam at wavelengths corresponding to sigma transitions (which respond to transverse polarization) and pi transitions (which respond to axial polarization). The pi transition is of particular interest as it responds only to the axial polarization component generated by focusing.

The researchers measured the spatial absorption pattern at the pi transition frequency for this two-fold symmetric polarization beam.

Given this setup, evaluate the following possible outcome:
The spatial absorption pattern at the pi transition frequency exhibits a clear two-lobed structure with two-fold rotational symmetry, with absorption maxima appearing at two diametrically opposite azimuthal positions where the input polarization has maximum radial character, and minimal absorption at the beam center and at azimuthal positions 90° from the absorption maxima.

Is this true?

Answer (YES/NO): YES